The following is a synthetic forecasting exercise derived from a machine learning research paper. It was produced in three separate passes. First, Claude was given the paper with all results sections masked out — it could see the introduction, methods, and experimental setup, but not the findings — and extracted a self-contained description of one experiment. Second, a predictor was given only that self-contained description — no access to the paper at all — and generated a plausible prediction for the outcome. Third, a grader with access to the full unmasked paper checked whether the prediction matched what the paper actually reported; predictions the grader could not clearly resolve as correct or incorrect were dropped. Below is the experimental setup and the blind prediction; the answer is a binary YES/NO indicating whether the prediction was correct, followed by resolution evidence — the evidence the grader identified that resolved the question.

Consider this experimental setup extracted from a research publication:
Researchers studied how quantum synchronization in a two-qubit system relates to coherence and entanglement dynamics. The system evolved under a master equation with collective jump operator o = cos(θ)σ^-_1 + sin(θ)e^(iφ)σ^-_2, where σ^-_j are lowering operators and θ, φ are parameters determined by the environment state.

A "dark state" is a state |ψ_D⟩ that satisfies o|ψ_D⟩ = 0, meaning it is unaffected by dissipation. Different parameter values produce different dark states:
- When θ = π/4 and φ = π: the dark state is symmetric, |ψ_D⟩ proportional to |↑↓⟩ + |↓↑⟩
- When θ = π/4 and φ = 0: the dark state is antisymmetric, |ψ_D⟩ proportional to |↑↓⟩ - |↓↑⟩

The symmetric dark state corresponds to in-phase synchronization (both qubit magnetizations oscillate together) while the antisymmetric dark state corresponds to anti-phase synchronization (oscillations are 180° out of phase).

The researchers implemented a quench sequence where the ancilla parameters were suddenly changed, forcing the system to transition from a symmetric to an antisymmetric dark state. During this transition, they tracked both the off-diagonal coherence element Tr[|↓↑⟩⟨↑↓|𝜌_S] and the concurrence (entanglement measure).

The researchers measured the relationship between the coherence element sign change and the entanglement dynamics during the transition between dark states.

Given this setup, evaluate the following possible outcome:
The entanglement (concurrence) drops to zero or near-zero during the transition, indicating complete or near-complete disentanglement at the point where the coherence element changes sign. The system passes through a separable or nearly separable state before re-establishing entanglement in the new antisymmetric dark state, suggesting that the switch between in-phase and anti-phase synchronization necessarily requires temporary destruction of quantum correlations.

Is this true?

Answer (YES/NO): YES